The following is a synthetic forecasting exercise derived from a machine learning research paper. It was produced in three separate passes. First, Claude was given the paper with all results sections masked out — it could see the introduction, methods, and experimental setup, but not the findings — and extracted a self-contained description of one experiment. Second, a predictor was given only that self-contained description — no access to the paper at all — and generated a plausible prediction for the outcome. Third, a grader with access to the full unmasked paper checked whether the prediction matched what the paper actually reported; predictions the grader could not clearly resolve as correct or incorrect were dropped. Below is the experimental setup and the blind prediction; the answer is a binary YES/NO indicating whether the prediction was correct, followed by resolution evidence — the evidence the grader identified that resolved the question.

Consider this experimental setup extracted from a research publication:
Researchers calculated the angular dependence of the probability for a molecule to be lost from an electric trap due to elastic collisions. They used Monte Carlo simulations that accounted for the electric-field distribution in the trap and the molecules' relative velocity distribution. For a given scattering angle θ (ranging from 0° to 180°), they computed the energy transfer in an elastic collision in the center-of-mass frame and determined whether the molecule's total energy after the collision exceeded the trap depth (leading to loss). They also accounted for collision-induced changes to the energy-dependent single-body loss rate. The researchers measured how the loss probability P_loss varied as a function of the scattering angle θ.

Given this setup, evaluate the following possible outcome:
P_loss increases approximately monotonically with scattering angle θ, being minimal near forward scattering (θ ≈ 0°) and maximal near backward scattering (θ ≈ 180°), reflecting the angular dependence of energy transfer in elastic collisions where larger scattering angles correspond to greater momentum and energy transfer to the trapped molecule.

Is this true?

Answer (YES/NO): NO